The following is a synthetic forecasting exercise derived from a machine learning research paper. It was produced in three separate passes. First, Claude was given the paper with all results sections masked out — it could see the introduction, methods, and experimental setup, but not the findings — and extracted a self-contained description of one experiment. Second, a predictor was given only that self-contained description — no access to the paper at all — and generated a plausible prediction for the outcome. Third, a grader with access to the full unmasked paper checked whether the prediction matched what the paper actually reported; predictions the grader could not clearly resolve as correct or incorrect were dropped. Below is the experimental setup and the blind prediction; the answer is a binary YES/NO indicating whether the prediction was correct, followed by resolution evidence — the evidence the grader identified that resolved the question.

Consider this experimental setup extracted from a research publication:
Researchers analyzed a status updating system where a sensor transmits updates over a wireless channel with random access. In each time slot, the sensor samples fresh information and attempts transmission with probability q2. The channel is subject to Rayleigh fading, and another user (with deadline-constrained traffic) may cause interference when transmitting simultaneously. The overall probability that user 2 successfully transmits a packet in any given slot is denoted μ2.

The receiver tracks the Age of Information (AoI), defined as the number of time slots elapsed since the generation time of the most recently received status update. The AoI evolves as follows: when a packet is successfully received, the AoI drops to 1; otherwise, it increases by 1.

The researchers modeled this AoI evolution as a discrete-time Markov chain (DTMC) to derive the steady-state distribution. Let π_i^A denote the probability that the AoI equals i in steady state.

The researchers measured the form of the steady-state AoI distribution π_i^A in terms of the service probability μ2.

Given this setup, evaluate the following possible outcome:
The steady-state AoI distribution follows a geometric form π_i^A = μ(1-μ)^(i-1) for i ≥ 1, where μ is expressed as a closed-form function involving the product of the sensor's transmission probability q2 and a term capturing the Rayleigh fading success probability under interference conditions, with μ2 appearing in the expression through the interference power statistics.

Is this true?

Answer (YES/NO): NO